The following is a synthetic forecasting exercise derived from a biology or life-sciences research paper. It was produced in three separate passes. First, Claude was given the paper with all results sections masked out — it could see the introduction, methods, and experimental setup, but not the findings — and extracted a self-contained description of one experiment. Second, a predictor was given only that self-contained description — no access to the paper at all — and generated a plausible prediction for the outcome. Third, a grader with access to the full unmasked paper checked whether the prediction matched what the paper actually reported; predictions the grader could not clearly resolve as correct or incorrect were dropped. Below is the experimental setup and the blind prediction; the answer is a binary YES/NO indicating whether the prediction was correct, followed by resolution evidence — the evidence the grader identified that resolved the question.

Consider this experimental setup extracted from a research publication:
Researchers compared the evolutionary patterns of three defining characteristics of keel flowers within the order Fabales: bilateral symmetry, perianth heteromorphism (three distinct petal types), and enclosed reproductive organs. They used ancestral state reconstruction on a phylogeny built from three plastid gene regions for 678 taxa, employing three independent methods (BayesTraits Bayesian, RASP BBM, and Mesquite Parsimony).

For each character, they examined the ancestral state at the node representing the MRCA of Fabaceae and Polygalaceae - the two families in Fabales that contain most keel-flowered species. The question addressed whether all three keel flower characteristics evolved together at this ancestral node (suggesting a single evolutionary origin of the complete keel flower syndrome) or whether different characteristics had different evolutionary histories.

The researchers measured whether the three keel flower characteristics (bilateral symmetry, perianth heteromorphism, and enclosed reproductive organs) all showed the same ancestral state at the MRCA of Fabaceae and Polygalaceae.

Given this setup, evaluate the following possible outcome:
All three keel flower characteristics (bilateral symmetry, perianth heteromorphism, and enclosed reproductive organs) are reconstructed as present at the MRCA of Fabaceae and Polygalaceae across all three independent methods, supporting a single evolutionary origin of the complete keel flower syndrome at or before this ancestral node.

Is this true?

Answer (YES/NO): NO